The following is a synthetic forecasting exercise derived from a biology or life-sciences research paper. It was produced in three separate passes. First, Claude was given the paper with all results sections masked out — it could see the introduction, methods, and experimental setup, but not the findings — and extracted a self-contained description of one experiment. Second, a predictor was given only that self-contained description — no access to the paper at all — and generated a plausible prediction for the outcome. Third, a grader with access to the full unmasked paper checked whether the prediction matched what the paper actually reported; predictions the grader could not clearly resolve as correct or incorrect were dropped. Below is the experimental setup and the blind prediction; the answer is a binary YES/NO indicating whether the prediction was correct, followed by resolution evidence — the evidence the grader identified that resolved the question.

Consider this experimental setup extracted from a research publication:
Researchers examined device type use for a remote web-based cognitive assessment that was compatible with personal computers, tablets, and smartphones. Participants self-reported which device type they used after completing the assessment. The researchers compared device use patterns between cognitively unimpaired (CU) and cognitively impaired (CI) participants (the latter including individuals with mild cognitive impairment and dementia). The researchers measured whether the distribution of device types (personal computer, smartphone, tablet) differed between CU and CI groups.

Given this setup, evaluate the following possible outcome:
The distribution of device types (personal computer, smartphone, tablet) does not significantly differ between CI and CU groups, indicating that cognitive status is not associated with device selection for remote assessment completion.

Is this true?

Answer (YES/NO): YES